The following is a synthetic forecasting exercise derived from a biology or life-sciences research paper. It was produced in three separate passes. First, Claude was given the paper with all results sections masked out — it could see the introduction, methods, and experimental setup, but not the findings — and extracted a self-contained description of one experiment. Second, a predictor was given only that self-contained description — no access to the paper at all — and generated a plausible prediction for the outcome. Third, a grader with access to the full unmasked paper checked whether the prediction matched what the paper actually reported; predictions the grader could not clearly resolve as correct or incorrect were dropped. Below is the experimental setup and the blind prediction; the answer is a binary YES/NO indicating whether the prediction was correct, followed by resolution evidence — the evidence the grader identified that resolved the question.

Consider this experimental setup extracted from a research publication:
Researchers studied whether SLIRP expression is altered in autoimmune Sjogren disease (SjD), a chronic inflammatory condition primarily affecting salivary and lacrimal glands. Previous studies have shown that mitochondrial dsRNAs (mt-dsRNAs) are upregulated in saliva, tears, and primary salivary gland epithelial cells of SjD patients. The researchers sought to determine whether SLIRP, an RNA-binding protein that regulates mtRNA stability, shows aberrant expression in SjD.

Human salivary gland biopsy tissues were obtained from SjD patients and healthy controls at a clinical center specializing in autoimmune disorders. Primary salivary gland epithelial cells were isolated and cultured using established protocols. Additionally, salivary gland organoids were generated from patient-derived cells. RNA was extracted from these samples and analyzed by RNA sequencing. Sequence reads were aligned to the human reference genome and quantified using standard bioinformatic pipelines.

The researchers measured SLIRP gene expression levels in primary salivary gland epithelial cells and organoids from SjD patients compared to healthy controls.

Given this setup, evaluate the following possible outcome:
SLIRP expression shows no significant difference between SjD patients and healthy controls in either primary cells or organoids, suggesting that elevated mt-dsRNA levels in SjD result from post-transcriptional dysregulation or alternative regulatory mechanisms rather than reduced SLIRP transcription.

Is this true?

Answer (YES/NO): NO